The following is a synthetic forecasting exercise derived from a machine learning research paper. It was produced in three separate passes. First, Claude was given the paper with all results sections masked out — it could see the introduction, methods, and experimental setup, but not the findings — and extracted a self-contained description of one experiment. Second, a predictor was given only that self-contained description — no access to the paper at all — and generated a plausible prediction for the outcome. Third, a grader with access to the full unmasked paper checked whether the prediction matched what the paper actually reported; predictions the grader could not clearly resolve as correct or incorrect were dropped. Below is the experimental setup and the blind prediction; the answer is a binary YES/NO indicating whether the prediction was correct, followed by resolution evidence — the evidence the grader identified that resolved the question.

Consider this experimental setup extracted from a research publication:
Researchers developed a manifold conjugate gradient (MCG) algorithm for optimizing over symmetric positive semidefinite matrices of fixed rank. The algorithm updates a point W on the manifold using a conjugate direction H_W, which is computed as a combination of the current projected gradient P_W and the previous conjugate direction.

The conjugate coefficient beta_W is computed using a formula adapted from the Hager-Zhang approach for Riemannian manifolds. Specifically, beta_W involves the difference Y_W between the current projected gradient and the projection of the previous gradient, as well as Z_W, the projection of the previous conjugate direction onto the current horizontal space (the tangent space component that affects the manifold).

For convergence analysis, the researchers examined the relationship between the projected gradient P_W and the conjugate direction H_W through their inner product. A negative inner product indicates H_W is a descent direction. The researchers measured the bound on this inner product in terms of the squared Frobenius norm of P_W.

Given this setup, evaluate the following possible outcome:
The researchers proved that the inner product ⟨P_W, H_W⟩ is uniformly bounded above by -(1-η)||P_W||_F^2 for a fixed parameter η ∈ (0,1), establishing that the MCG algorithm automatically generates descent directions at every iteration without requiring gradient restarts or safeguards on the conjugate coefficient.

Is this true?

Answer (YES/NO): YES